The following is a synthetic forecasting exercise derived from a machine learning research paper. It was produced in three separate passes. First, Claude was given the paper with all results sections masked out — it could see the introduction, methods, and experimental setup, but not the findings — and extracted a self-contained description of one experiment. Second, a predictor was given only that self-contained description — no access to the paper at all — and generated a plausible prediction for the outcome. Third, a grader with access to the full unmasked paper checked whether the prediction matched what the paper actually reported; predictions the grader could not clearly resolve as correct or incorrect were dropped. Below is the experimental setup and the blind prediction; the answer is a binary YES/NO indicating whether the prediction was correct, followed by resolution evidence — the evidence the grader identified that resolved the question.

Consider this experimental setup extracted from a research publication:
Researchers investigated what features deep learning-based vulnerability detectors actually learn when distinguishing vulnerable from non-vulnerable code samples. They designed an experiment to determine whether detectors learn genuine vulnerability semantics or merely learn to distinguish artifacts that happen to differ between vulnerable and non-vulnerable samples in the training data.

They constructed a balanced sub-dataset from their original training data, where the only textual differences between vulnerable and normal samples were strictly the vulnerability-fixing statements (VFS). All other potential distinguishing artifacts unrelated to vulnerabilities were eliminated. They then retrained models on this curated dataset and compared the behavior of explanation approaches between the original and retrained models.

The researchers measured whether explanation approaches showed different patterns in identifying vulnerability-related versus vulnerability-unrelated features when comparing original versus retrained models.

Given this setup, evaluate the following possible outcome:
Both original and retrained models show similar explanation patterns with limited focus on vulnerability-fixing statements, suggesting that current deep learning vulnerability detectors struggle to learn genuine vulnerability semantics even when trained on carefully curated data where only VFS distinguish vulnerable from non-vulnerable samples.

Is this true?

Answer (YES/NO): NO